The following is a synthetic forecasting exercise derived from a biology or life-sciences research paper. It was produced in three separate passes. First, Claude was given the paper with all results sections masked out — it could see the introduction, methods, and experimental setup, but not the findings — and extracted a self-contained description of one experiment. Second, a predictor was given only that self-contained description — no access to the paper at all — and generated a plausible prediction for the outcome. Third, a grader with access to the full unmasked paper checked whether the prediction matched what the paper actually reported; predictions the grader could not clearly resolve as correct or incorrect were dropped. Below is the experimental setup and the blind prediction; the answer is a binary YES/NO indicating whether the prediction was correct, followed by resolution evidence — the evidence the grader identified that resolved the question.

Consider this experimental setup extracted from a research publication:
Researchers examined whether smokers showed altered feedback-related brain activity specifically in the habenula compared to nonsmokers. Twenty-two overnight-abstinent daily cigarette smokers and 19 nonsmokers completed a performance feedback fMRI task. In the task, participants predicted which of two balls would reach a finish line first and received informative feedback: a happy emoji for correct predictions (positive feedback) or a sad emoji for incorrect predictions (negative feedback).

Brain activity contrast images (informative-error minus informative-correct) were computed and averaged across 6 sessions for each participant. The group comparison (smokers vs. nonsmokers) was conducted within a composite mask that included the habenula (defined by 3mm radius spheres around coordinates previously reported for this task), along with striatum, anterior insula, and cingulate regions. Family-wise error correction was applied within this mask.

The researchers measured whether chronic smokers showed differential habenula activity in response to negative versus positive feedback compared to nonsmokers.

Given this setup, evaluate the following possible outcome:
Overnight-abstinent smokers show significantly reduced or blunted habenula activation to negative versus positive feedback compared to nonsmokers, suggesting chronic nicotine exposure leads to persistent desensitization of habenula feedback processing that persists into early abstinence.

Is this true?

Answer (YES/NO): NO